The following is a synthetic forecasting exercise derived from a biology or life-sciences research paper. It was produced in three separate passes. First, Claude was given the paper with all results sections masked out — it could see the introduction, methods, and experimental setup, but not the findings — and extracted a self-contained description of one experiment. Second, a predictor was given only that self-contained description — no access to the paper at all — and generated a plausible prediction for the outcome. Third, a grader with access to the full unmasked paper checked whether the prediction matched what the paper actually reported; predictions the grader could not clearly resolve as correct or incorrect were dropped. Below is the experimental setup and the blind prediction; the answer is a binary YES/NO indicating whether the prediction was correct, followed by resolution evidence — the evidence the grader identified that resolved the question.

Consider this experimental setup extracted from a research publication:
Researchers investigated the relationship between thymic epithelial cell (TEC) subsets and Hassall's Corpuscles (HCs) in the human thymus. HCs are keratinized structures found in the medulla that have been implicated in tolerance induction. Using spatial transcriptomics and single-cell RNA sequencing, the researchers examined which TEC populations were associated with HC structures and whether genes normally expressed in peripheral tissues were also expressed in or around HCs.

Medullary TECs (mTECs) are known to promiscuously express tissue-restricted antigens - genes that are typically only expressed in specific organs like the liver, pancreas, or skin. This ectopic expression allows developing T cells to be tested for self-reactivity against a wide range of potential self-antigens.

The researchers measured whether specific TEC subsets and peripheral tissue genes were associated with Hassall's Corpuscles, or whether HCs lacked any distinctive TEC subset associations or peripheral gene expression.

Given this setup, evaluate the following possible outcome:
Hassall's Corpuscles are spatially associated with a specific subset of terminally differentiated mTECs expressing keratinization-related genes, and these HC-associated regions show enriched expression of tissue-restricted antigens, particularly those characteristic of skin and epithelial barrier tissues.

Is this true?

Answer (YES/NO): YES